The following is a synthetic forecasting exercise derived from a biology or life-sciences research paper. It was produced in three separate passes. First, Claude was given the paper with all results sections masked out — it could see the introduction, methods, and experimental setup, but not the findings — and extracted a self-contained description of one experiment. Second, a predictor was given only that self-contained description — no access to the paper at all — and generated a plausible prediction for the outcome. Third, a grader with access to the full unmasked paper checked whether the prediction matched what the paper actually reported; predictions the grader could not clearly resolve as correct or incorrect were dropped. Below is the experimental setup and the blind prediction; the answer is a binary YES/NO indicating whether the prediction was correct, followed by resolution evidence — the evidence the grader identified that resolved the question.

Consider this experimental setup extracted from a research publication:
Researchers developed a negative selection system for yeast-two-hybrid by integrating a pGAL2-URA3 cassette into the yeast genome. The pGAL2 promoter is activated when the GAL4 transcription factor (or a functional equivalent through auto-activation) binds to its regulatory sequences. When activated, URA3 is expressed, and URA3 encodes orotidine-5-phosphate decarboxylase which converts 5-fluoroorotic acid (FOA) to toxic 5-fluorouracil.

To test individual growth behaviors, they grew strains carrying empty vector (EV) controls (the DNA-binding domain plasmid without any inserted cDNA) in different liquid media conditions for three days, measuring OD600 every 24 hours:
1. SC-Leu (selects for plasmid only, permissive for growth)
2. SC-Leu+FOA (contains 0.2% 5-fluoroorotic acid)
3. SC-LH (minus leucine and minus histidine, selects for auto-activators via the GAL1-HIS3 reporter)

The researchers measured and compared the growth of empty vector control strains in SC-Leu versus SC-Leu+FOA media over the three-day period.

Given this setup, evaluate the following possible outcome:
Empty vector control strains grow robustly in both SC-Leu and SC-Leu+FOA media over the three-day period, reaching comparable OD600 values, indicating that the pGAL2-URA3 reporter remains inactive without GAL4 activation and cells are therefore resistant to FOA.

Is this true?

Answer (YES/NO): NO